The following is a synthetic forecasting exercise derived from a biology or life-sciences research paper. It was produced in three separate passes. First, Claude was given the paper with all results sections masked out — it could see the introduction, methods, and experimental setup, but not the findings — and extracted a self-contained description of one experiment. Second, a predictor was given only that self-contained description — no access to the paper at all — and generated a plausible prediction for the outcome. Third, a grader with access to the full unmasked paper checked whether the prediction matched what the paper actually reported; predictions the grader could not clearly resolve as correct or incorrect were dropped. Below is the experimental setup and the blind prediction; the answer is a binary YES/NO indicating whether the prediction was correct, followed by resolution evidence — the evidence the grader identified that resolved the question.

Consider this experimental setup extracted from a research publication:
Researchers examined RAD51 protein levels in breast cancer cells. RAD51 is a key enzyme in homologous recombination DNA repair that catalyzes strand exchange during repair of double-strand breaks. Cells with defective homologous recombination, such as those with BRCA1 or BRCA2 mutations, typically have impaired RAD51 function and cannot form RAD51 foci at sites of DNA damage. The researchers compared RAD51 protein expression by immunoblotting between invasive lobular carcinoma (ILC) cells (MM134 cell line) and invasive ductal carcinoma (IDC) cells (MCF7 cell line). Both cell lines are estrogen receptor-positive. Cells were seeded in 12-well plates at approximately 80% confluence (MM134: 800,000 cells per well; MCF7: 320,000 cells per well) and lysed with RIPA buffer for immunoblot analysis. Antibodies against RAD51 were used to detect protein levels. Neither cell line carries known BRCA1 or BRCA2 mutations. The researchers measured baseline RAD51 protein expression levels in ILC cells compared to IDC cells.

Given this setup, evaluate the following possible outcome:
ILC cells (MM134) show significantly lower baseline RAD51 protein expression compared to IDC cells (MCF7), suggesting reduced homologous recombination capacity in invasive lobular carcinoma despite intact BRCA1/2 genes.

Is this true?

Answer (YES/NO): NO